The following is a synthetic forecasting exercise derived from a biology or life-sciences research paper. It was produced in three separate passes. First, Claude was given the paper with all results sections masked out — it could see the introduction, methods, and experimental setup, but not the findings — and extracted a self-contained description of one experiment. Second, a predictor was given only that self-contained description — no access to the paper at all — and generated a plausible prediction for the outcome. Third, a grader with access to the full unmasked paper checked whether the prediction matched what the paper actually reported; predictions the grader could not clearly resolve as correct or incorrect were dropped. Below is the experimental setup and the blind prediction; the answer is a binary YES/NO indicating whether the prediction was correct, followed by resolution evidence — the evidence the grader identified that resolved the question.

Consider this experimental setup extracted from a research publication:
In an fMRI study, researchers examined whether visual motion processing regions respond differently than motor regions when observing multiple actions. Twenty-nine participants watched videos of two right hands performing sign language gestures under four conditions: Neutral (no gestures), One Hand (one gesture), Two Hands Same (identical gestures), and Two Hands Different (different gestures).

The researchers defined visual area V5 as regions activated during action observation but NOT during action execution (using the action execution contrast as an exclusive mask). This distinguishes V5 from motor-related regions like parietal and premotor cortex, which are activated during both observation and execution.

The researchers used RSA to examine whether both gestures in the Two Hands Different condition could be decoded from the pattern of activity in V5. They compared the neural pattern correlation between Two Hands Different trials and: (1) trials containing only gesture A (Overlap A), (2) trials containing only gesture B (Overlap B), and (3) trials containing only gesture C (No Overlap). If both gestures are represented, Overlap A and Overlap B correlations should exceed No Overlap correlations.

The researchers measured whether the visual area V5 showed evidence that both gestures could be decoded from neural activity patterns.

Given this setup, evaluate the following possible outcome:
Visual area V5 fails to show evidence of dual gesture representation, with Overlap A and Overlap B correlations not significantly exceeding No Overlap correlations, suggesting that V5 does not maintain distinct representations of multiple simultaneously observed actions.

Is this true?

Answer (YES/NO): NO